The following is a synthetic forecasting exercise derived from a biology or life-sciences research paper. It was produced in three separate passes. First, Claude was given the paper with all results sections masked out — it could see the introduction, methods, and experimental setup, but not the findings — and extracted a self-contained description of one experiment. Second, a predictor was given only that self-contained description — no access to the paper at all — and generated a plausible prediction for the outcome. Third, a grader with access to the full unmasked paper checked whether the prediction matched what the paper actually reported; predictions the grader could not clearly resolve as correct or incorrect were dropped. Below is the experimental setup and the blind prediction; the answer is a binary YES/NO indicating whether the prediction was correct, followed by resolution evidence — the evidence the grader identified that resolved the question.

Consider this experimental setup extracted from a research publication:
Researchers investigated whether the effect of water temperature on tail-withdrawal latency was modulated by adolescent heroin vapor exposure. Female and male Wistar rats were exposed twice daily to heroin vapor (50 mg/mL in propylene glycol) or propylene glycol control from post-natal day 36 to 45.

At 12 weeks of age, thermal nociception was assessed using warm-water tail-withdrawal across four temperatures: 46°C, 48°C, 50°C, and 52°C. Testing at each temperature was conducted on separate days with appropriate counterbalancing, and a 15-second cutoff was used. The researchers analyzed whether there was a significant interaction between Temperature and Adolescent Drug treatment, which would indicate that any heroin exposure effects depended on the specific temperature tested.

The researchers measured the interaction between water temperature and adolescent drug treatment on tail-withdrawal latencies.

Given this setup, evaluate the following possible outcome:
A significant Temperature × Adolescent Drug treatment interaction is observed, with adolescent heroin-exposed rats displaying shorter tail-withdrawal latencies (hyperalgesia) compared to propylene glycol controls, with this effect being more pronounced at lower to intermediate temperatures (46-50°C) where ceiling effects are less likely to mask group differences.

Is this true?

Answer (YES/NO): NO